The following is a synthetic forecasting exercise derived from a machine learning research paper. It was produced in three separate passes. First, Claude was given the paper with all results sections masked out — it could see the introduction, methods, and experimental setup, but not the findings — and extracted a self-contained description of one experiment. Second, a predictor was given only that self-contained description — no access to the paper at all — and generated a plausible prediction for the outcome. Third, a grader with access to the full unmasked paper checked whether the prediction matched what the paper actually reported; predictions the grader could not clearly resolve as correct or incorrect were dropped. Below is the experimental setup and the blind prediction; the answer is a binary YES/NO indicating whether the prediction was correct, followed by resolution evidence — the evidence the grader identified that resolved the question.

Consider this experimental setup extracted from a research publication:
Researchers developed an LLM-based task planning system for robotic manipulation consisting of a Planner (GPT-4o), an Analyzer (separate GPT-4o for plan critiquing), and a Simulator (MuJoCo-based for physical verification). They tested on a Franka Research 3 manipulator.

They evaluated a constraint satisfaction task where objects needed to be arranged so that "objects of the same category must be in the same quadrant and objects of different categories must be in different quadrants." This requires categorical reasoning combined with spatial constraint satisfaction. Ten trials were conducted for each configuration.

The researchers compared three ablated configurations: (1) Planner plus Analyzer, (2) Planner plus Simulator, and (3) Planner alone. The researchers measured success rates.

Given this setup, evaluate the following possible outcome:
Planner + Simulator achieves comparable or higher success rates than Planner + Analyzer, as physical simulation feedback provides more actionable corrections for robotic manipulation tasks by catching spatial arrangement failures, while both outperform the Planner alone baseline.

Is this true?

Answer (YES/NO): YES